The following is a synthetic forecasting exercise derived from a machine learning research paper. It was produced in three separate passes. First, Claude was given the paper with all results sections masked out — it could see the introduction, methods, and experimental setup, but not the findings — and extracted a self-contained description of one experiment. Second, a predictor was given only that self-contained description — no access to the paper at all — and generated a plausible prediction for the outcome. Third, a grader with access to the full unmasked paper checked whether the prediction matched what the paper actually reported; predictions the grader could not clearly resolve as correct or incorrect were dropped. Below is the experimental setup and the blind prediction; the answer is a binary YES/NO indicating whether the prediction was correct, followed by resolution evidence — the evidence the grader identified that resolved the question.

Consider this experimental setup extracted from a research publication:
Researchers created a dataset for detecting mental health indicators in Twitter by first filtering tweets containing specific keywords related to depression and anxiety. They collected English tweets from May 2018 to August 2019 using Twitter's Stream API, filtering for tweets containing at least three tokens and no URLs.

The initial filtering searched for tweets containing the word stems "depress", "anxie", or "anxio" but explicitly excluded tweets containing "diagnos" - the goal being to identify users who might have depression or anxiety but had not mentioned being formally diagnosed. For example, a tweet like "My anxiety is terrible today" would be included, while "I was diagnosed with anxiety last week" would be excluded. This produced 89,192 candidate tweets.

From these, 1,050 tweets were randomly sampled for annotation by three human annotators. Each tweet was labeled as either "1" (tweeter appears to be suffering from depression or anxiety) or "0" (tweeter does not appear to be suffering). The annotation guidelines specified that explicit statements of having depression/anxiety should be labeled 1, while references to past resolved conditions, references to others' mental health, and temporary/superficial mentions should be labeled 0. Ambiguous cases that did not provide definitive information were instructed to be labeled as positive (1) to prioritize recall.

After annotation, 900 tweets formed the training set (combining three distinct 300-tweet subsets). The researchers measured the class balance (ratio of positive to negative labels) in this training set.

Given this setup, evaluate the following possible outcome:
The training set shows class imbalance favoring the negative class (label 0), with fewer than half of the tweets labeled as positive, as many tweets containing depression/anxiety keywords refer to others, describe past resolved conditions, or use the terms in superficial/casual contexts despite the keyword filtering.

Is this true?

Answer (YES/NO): NO